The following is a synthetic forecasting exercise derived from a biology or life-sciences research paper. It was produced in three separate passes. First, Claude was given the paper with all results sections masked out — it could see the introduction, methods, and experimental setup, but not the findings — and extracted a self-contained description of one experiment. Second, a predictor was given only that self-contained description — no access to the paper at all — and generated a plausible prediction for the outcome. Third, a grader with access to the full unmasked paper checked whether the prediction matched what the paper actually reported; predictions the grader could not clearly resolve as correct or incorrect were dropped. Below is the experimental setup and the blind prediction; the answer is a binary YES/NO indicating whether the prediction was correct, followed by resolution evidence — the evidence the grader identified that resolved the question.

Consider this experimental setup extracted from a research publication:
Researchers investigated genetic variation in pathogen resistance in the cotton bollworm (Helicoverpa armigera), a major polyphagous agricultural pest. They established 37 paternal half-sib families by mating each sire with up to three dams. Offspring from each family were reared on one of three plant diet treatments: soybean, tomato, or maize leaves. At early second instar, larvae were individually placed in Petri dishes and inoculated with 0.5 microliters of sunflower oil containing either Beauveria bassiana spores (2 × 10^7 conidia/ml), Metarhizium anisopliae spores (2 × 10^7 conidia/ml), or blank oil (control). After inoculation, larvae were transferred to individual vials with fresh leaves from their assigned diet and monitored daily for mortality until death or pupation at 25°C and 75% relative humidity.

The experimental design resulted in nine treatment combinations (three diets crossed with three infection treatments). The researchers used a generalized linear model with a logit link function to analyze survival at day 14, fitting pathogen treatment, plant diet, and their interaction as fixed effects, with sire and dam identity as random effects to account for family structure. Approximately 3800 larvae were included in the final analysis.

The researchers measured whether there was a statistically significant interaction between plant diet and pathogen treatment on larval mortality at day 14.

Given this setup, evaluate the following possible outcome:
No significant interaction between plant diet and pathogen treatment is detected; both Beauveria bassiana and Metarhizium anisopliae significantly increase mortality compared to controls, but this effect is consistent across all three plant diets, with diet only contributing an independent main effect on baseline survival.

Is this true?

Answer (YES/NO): NO